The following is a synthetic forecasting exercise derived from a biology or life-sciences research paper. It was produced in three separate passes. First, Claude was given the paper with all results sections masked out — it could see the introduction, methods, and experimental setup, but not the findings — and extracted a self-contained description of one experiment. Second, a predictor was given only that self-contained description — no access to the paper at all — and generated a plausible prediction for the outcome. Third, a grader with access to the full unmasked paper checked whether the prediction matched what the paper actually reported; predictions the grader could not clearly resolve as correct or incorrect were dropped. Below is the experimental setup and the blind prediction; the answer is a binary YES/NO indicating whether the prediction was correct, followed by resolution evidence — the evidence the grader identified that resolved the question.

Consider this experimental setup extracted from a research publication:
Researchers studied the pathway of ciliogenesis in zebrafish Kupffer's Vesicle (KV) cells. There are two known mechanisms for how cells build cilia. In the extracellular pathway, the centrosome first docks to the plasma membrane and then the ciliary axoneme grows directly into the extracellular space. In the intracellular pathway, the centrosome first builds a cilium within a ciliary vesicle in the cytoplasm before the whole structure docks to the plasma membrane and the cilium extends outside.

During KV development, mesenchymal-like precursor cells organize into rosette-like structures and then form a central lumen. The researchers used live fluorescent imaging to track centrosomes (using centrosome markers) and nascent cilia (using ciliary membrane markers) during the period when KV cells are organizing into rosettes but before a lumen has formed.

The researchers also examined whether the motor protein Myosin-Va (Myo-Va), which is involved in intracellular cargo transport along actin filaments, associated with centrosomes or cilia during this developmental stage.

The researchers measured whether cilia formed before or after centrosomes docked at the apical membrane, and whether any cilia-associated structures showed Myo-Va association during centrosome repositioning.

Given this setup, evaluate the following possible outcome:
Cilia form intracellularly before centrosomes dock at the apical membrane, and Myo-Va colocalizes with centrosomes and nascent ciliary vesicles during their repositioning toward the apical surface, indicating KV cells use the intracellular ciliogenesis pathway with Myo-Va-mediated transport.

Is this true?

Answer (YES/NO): YES